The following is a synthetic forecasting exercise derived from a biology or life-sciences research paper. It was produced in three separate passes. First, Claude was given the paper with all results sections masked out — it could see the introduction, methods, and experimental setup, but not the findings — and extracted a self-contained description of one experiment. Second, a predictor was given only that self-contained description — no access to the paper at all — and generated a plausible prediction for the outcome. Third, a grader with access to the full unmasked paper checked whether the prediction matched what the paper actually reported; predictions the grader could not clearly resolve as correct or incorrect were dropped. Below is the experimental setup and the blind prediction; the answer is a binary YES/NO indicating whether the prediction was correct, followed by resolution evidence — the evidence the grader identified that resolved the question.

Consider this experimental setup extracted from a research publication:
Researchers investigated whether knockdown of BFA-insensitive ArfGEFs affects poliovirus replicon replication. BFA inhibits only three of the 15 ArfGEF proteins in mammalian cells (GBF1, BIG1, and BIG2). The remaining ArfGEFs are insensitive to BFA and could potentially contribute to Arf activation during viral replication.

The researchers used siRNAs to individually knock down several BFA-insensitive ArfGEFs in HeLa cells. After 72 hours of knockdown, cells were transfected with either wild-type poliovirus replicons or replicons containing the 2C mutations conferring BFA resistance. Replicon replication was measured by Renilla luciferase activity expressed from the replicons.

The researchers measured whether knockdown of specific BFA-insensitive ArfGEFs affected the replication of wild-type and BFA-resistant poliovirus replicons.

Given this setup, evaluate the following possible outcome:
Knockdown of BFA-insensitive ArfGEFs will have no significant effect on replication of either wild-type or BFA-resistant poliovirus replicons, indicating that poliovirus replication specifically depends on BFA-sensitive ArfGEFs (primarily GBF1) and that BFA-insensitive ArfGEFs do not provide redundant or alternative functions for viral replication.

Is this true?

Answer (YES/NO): NO